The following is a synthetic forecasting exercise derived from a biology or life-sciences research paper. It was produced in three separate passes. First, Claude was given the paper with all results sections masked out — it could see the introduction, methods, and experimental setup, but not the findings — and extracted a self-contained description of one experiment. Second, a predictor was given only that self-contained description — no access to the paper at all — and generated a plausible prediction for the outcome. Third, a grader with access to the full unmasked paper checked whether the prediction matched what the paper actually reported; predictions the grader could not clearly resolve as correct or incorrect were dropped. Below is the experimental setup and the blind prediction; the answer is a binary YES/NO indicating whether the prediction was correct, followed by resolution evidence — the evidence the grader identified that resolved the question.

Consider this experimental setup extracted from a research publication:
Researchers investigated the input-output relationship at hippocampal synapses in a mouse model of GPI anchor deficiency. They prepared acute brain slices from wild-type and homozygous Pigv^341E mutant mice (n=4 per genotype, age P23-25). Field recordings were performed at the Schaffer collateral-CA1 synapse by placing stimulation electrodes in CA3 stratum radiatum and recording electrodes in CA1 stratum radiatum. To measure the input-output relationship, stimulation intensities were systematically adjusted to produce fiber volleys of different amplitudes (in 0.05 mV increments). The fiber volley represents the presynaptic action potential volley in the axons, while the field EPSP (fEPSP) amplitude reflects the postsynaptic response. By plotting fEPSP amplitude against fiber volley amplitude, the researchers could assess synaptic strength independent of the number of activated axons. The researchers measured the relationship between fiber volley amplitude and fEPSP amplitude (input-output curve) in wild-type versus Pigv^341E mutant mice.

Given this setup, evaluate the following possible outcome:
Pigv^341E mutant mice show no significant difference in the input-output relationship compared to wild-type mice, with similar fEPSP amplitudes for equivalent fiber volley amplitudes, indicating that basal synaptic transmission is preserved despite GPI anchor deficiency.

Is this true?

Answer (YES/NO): NO